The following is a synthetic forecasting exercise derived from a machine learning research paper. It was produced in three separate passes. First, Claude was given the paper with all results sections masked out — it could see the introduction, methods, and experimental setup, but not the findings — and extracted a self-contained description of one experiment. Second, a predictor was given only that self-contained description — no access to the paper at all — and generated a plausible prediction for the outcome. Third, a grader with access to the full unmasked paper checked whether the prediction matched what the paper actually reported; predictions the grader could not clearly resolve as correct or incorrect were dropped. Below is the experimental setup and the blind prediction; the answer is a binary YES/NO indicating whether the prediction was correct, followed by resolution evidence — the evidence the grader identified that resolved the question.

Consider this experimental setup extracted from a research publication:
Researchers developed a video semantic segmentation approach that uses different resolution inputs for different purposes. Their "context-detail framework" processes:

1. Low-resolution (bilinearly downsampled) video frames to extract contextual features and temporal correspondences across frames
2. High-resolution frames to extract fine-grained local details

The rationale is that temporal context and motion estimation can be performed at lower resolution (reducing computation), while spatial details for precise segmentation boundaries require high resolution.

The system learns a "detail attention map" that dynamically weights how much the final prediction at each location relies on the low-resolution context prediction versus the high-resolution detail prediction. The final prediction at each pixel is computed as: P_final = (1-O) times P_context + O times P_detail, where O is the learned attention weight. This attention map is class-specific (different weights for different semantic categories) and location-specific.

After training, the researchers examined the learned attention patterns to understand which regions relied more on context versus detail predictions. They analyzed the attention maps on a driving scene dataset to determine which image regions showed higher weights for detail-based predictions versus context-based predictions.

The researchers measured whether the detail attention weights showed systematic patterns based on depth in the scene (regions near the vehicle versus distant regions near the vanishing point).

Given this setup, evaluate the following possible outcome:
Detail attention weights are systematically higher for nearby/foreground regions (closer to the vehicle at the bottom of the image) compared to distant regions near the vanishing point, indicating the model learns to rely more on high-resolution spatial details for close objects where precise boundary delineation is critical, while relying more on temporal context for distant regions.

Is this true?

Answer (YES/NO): NO